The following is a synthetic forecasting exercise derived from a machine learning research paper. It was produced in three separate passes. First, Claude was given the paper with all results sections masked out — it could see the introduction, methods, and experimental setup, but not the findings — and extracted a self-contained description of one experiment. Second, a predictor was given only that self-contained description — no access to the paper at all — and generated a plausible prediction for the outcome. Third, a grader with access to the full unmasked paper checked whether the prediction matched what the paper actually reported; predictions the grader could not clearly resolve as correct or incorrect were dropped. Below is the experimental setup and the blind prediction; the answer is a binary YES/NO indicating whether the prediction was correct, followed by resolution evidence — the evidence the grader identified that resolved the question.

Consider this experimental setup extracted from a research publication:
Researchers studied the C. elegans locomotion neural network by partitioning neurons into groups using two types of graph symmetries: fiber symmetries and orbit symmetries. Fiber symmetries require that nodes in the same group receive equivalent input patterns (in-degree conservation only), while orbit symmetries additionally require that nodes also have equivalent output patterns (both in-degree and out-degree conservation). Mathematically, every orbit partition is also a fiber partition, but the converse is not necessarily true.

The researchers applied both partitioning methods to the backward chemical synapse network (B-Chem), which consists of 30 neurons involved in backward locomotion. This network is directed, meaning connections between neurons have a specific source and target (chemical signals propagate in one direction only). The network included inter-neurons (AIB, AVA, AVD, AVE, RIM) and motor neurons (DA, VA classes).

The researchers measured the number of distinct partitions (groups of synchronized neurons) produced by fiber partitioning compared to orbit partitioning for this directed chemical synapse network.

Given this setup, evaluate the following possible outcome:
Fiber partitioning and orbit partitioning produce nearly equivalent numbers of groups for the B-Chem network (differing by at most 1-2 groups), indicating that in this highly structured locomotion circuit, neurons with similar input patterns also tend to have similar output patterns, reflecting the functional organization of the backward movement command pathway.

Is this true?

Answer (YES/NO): NO